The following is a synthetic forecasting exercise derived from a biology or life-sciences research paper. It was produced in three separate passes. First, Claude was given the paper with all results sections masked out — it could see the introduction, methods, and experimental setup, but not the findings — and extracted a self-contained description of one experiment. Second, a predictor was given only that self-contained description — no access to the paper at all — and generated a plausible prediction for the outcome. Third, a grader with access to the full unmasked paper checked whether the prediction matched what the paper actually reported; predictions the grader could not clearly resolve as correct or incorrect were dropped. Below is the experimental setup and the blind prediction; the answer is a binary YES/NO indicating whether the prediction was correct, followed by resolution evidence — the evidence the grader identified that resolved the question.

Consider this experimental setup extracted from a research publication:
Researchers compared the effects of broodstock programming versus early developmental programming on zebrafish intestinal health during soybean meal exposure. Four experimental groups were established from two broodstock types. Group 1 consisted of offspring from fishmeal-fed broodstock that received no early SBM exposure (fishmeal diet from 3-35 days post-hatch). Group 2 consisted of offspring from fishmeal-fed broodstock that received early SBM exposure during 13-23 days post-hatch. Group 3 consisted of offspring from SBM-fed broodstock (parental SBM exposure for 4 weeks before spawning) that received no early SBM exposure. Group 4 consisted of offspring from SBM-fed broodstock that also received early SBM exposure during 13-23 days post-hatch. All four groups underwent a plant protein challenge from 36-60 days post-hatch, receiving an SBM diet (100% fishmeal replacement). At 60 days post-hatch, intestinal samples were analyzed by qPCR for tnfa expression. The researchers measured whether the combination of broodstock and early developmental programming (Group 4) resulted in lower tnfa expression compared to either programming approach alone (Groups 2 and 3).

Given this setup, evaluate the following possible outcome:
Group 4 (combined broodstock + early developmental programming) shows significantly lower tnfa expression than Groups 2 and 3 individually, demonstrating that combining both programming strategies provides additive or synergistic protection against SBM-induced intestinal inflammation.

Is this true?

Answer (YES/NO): NO